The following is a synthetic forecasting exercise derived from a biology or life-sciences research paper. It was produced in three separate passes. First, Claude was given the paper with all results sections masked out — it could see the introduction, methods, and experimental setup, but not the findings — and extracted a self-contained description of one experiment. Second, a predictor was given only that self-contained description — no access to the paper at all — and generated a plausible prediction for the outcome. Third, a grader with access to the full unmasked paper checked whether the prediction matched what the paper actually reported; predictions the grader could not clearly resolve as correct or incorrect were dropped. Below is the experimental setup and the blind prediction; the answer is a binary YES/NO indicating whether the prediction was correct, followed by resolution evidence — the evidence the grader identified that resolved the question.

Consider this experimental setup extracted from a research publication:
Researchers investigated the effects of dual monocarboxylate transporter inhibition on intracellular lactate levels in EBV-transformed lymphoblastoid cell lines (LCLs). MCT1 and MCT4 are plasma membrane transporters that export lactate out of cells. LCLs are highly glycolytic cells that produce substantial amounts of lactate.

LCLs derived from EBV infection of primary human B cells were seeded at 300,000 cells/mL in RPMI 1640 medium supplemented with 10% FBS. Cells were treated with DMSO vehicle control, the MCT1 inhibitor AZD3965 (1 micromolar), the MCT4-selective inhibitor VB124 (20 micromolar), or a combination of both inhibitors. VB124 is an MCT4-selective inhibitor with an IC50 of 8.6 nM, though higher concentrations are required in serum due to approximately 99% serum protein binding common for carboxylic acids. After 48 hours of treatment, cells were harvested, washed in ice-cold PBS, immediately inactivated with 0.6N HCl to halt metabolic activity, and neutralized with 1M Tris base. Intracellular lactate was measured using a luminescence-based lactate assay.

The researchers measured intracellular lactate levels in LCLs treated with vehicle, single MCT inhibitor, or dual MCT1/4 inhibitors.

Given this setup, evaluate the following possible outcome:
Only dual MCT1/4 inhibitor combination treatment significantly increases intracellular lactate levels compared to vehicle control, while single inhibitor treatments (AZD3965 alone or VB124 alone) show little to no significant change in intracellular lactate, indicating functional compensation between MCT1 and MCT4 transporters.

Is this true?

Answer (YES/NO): YES